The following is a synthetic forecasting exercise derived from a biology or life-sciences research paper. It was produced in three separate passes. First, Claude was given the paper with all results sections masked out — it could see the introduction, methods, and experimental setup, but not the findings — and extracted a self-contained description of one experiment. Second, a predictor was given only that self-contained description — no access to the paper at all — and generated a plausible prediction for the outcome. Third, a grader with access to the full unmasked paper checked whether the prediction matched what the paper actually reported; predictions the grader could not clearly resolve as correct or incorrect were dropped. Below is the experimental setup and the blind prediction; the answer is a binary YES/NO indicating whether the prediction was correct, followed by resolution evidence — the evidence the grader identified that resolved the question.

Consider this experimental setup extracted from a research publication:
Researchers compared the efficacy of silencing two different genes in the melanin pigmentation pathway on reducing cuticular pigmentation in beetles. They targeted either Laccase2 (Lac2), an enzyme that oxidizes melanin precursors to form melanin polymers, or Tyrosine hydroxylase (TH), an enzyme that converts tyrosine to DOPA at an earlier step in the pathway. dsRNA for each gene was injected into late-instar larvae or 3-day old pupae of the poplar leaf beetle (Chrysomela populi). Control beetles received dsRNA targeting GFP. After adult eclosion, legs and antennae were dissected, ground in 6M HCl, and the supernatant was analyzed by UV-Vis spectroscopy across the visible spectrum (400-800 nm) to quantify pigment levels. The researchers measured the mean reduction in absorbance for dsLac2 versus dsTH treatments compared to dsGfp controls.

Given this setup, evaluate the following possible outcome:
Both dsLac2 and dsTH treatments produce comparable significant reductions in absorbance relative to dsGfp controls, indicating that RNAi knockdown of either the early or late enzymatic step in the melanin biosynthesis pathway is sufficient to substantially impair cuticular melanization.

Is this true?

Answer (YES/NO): NO